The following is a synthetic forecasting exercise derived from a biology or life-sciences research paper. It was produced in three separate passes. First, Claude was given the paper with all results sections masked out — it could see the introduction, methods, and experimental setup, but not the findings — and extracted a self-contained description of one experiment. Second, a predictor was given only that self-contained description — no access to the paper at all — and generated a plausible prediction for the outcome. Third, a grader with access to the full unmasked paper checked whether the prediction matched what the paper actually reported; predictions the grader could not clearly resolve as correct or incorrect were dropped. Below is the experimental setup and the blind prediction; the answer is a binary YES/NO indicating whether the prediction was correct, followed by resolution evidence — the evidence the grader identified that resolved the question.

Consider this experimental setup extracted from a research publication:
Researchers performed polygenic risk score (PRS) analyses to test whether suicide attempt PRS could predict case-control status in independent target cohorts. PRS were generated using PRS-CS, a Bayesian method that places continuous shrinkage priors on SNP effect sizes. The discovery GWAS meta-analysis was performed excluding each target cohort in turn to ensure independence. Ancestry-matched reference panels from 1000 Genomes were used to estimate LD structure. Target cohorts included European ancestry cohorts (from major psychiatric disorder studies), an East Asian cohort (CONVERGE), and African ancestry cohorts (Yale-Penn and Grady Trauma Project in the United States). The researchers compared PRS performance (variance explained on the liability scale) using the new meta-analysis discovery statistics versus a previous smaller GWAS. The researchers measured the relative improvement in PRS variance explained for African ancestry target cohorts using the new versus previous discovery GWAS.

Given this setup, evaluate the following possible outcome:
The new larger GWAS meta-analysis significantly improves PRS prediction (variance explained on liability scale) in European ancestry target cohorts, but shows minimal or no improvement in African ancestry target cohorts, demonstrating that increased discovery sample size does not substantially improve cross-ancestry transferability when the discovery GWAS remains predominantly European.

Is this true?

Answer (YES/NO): NO